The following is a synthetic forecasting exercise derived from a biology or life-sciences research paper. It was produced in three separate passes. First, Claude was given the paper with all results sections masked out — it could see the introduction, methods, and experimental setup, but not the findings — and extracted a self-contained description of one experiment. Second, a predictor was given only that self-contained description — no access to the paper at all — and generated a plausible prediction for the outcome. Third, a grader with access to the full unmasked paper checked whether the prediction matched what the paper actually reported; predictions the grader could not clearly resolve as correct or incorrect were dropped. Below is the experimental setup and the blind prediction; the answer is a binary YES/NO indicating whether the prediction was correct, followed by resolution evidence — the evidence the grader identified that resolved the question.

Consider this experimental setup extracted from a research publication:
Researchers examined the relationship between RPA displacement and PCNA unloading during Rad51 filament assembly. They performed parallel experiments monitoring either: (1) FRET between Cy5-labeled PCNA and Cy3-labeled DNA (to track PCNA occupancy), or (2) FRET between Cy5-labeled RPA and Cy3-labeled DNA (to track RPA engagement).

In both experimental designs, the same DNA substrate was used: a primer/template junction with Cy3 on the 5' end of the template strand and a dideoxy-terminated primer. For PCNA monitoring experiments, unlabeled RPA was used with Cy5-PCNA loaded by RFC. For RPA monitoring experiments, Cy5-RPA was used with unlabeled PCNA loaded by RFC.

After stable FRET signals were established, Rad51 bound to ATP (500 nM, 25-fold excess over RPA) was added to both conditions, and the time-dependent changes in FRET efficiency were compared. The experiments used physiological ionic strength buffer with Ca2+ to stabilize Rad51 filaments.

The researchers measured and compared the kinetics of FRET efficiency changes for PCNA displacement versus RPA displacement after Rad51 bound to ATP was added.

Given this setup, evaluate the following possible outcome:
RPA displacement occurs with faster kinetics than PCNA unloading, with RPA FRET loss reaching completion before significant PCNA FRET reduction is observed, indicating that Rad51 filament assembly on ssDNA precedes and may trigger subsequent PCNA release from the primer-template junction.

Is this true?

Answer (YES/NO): YES